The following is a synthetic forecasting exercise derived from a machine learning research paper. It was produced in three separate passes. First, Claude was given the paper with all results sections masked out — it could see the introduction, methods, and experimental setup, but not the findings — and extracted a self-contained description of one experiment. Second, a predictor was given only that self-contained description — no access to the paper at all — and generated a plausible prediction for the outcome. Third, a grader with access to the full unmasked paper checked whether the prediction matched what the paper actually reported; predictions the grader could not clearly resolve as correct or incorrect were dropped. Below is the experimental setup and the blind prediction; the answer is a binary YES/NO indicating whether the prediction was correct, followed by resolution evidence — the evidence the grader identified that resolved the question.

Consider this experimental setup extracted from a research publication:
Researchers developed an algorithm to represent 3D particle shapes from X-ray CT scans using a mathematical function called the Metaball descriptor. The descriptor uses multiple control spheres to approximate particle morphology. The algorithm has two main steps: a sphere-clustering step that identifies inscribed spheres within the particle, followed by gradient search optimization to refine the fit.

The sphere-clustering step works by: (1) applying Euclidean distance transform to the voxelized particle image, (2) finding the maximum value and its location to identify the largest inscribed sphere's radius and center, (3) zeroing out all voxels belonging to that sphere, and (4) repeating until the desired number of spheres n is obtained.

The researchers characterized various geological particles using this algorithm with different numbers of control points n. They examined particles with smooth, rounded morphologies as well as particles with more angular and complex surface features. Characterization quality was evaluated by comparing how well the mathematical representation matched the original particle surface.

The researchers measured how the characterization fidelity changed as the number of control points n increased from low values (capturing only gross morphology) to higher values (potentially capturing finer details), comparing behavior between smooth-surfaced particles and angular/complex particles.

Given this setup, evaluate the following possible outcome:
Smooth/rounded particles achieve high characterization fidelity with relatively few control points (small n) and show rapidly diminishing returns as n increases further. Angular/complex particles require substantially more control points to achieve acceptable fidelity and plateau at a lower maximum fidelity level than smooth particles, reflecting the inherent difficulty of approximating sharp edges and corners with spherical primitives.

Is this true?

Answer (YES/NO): NO